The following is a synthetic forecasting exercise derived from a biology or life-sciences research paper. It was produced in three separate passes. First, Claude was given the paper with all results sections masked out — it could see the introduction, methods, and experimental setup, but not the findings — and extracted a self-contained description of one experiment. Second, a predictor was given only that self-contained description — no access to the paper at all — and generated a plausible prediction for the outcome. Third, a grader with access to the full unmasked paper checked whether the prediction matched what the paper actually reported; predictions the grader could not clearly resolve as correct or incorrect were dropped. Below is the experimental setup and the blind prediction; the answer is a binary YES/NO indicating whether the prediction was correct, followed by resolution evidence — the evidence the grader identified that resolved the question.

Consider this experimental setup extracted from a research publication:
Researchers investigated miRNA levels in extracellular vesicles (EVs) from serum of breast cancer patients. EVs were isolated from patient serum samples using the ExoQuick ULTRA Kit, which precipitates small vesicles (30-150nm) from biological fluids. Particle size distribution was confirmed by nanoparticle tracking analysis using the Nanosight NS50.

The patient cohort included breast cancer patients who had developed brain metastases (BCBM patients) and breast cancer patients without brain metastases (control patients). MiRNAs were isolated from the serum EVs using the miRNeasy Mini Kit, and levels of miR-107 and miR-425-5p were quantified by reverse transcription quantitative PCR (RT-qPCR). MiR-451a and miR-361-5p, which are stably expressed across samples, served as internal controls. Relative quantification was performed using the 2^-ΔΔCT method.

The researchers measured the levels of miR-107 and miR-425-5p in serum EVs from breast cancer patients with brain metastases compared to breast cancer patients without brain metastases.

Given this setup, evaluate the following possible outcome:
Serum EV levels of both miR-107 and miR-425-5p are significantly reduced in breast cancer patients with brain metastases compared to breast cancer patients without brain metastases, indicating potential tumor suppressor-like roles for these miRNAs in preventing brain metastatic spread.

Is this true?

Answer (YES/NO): NO